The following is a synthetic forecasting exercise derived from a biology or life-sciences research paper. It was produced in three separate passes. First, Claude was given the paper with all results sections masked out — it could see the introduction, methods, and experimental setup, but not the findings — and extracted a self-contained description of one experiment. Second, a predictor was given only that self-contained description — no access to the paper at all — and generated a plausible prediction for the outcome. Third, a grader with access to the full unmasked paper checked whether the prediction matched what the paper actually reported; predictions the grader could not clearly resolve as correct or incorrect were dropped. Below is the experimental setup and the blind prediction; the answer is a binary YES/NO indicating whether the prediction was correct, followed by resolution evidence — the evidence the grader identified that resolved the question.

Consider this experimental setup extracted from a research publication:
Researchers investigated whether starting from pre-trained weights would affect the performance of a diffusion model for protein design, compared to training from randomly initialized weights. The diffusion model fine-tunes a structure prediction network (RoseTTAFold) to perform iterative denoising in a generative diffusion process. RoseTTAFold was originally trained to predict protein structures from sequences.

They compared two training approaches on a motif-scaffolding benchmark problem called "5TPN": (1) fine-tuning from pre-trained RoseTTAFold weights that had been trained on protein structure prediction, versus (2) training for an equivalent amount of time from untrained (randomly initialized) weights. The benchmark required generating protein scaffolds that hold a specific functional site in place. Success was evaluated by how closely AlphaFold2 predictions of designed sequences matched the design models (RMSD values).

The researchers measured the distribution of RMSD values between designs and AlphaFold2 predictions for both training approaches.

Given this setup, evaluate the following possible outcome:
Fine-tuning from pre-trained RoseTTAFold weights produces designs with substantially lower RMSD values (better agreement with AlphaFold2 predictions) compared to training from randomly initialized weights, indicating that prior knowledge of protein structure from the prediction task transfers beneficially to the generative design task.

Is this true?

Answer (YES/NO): YES